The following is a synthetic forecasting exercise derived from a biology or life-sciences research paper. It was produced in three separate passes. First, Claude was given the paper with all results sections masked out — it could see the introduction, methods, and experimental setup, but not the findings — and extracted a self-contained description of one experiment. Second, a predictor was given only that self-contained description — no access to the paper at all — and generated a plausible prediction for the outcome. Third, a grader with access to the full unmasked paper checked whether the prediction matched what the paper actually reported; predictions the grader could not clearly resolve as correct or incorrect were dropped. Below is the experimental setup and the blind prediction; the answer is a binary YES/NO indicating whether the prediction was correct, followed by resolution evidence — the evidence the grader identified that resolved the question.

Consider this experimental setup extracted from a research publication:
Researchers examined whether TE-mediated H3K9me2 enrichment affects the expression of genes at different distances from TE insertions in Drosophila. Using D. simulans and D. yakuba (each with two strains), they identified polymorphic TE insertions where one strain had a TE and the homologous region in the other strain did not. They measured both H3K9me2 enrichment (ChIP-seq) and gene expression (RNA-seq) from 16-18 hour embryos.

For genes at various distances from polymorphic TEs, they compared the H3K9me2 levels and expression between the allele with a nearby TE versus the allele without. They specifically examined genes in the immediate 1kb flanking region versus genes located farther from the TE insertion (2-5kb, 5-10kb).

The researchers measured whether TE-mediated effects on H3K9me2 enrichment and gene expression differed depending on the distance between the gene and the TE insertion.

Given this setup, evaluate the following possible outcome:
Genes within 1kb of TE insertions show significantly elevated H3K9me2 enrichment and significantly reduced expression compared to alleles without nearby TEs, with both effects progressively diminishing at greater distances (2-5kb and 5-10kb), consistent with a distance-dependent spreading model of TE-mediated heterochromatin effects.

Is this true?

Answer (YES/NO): NO